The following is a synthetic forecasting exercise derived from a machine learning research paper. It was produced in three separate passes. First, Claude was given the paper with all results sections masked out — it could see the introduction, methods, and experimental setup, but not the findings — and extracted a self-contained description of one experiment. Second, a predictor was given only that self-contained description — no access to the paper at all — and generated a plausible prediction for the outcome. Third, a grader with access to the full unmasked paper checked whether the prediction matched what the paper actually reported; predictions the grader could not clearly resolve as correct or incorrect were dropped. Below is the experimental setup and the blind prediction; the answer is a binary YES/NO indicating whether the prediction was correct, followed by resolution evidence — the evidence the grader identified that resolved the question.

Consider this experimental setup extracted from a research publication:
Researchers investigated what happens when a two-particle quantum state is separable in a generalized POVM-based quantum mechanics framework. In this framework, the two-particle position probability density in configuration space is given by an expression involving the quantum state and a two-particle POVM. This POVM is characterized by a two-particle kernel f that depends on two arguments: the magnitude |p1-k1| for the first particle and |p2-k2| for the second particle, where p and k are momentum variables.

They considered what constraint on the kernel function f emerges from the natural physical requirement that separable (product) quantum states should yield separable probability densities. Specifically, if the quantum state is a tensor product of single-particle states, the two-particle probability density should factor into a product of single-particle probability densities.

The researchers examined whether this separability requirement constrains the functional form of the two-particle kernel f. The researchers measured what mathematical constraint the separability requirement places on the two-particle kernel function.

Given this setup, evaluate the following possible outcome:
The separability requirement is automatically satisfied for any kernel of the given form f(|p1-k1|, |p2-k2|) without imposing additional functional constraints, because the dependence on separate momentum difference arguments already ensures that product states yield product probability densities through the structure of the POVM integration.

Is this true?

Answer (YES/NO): NO